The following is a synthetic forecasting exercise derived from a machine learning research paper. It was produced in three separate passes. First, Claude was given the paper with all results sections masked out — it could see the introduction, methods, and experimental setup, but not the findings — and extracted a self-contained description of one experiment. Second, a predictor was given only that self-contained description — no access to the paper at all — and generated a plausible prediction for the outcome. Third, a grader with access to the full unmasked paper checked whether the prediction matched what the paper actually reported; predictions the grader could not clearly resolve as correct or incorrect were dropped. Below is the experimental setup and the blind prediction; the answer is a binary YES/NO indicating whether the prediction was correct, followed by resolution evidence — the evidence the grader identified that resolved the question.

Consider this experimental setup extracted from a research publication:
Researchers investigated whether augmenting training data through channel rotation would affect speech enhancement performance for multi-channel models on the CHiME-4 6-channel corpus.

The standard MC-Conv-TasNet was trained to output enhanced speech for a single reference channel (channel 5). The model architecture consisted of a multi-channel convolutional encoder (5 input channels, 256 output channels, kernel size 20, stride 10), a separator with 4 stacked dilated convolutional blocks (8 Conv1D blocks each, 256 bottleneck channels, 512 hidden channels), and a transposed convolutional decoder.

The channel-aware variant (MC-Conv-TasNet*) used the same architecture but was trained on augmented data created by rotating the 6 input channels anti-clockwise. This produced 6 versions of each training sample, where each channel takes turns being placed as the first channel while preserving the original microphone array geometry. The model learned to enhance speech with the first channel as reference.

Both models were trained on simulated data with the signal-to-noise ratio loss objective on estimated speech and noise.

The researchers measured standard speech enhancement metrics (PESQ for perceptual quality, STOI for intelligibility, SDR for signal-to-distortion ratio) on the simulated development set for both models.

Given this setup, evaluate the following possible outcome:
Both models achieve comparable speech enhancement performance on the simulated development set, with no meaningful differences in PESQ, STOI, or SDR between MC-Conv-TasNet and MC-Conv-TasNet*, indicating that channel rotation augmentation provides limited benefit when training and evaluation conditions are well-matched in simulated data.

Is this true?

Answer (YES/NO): NO